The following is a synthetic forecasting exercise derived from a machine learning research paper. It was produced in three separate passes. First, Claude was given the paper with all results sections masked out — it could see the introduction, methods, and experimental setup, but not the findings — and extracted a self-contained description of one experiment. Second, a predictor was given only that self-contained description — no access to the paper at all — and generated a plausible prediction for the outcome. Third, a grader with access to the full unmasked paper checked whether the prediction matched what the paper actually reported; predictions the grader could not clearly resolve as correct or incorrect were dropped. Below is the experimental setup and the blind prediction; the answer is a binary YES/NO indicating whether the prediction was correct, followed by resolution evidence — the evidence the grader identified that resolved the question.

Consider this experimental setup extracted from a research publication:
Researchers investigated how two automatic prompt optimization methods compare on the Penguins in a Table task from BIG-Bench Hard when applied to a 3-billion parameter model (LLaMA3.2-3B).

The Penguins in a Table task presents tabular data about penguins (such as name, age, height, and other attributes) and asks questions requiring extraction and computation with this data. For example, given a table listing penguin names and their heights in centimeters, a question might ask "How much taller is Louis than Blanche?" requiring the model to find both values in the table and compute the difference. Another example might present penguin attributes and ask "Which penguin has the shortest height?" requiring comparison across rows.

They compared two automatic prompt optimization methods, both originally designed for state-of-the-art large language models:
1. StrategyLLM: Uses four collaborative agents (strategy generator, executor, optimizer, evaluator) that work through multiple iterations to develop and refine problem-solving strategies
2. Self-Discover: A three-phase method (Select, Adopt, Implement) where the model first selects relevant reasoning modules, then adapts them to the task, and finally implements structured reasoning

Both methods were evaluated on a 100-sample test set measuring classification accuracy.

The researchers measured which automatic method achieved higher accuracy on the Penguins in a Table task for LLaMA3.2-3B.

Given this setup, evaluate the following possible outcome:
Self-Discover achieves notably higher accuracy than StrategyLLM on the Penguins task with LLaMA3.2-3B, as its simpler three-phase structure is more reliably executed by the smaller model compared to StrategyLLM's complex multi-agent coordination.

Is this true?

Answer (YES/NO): YES